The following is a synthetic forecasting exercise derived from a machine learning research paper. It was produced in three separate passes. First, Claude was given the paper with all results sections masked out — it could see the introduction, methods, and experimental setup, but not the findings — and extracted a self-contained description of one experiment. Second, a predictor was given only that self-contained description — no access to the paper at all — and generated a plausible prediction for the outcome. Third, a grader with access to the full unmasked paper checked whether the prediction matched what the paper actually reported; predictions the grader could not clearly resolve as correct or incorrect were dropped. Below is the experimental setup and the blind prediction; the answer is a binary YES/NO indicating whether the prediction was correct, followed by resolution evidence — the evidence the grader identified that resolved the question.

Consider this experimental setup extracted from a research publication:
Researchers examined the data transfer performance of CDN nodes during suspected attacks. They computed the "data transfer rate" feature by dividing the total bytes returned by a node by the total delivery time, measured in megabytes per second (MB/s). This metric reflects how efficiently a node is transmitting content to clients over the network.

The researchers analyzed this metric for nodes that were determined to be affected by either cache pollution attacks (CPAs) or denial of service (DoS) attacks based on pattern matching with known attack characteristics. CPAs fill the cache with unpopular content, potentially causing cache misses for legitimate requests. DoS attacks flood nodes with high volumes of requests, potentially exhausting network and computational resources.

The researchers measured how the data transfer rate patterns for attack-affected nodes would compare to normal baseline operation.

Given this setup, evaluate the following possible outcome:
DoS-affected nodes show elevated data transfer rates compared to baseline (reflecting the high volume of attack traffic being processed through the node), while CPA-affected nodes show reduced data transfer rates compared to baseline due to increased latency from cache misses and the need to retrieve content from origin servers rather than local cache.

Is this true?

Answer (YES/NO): NO